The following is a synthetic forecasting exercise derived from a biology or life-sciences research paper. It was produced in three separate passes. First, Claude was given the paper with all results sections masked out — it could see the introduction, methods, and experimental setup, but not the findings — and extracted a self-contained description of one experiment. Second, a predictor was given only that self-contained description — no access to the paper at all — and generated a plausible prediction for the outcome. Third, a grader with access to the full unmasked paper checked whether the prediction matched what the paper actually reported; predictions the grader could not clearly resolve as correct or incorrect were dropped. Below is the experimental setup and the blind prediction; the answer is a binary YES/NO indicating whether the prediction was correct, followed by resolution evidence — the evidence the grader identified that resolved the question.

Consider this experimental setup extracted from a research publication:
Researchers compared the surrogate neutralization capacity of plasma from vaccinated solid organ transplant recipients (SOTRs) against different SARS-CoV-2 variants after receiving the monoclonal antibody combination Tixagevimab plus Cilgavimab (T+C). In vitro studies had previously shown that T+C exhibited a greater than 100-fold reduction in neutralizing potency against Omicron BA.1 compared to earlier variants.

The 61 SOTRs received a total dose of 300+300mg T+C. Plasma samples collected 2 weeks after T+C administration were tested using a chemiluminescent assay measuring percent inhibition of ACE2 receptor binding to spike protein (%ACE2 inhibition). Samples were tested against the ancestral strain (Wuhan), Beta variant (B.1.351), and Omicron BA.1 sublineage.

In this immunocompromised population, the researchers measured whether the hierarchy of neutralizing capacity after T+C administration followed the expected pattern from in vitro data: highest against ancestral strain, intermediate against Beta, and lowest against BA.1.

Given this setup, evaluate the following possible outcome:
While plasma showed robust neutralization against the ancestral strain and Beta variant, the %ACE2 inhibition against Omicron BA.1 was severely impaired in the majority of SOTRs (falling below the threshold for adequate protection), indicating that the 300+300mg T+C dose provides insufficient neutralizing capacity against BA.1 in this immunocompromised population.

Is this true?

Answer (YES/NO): YES